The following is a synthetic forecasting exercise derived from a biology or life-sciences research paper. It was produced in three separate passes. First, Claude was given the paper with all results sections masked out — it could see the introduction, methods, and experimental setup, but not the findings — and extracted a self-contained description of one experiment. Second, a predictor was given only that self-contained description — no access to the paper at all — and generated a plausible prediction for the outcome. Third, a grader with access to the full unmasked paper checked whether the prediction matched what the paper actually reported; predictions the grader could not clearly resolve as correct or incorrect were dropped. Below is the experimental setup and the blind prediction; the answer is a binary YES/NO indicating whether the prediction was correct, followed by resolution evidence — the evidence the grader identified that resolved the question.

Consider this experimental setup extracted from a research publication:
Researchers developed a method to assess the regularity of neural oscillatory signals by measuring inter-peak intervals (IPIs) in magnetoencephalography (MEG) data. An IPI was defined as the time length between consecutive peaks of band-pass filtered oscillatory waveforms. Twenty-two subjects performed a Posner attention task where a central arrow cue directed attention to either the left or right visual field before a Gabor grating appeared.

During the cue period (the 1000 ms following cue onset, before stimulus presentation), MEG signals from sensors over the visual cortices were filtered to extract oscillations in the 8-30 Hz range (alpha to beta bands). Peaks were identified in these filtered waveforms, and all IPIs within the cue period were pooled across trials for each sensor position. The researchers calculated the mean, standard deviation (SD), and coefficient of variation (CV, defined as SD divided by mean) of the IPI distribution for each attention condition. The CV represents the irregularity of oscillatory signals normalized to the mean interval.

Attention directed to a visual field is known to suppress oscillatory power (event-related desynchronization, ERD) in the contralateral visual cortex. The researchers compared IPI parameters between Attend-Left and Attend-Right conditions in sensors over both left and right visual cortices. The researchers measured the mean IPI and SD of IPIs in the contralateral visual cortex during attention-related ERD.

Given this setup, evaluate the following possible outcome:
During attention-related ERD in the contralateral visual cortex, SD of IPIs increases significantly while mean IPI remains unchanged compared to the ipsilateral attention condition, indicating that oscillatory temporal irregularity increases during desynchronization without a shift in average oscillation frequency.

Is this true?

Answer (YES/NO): NO